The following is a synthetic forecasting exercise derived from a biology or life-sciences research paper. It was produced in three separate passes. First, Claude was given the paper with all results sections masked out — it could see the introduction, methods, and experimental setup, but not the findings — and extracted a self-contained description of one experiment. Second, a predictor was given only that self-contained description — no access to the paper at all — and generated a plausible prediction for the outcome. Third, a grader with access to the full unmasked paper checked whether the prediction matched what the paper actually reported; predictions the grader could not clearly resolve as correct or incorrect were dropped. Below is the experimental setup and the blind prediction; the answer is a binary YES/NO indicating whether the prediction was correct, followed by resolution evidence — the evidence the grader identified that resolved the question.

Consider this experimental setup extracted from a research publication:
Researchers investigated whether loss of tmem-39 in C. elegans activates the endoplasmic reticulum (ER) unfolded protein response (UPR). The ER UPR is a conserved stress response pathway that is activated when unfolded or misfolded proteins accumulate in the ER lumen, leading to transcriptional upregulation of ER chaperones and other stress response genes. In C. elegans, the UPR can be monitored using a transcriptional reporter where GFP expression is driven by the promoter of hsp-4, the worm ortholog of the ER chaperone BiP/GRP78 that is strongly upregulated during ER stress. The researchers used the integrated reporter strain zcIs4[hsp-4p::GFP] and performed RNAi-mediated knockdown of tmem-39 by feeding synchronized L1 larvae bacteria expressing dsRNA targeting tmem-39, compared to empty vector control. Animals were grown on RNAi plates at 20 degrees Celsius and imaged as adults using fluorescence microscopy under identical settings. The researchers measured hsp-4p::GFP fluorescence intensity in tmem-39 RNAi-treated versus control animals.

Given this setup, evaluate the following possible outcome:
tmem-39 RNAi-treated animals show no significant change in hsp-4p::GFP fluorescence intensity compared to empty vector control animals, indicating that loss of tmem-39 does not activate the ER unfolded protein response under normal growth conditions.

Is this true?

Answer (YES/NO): NO